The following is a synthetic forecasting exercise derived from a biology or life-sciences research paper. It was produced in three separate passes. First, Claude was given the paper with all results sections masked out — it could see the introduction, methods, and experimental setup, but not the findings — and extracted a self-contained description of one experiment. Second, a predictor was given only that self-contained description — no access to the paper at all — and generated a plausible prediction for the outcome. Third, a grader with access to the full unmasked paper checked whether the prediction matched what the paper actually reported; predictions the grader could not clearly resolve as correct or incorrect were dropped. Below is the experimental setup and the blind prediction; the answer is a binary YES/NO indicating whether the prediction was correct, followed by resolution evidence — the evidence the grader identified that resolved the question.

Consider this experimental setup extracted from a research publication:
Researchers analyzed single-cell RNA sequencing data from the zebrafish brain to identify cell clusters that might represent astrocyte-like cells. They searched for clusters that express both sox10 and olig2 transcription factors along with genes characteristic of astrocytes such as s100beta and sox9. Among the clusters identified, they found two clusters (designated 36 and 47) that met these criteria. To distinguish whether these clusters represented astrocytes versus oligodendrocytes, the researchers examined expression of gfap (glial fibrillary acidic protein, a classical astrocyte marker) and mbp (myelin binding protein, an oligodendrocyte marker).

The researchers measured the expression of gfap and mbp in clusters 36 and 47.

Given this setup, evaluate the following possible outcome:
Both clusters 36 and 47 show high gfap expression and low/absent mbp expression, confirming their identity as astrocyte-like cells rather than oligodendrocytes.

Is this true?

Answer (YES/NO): NO